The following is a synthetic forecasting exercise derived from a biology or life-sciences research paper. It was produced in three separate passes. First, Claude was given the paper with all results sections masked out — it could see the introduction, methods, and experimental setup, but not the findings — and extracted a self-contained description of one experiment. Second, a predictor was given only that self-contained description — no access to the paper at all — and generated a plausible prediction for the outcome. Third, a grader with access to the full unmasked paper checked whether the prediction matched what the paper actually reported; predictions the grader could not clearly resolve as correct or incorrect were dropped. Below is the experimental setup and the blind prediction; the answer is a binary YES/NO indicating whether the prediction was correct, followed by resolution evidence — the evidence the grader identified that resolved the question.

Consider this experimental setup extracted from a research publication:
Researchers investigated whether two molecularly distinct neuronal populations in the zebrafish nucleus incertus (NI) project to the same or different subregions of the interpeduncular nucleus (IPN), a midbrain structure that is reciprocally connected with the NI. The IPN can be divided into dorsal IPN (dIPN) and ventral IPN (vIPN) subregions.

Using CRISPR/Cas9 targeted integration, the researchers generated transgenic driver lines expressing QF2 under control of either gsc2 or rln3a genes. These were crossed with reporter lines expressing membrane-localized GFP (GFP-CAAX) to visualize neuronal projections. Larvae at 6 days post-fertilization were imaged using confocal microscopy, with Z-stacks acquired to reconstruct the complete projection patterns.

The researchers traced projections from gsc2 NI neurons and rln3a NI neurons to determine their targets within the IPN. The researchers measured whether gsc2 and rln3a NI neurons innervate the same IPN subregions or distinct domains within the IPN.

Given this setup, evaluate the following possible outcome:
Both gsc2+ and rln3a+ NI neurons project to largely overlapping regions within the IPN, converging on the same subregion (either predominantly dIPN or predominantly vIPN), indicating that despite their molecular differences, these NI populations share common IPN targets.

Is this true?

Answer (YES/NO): NO